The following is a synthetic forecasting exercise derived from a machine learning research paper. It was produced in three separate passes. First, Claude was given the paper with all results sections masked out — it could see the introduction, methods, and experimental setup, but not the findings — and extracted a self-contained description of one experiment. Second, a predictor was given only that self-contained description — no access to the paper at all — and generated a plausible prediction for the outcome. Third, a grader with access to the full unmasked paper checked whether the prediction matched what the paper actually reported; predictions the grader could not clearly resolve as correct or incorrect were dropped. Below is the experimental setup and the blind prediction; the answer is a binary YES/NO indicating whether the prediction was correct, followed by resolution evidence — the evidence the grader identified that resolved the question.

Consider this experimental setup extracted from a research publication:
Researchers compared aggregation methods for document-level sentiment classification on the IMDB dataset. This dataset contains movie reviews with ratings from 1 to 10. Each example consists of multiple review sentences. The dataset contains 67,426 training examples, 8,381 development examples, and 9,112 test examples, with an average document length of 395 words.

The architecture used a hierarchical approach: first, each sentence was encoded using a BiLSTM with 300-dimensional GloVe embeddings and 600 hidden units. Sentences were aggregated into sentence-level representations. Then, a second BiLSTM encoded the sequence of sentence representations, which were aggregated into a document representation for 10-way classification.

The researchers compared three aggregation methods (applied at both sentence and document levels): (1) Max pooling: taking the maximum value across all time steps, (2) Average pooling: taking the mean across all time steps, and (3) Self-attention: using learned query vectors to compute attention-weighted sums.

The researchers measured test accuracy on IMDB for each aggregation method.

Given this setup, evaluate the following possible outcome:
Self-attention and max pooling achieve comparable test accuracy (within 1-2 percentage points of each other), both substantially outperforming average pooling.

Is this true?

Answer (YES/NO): NO